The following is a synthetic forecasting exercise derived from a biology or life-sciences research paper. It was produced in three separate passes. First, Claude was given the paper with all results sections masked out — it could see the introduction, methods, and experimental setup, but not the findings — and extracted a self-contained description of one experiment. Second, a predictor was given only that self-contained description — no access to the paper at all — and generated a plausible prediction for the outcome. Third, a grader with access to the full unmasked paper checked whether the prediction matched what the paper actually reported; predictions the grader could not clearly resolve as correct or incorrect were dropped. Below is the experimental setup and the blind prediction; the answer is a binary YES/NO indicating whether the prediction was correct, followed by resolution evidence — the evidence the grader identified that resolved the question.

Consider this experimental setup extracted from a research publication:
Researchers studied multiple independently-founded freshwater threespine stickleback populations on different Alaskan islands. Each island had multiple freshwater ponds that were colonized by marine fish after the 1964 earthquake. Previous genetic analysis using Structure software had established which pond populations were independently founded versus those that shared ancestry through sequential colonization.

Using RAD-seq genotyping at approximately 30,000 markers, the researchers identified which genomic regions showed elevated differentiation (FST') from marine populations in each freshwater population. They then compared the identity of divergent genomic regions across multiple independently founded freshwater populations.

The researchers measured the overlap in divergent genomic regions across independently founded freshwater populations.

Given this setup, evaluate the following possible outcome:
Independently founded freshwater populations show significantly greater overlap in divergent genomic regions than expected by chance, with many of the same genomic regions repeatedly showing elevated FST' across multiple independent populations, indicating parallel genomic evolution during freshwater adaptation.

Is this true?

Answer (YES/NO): YES